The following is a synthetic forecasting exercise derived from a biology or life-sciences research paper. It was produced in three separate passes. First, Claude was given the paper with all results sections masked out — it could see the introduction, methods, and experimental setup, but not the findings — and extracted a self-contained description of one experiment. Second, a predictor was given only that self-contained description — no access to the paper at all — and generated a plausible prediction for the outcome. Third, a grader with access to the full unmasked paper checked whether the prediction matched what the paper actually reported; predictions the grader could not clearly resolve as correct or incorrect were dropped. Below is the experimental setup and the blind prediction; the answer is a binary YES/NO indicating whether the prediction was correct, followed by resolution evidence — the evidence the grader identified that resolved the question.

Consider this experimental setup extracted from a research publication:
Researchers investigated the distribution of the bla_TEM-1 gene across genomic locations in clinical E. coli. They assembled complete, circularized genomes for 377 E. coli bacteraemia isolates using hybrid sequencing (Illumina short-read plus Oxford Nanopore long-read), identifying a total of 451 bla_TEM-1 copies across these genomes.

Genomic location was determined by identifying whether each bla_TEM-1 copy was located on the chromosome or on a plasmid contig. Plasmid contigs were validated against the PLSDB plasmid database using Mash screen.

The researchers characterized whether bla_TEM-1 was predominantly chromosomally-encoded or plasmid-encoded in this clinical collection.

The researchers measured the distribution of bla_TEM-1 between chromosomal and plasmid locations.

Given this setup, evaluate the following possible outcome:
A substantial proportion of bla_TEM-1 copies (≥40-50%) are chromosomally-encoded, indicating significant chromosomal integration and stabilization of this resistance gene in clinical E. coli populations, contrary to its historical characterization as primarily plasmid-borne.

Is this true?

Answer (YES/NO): NO